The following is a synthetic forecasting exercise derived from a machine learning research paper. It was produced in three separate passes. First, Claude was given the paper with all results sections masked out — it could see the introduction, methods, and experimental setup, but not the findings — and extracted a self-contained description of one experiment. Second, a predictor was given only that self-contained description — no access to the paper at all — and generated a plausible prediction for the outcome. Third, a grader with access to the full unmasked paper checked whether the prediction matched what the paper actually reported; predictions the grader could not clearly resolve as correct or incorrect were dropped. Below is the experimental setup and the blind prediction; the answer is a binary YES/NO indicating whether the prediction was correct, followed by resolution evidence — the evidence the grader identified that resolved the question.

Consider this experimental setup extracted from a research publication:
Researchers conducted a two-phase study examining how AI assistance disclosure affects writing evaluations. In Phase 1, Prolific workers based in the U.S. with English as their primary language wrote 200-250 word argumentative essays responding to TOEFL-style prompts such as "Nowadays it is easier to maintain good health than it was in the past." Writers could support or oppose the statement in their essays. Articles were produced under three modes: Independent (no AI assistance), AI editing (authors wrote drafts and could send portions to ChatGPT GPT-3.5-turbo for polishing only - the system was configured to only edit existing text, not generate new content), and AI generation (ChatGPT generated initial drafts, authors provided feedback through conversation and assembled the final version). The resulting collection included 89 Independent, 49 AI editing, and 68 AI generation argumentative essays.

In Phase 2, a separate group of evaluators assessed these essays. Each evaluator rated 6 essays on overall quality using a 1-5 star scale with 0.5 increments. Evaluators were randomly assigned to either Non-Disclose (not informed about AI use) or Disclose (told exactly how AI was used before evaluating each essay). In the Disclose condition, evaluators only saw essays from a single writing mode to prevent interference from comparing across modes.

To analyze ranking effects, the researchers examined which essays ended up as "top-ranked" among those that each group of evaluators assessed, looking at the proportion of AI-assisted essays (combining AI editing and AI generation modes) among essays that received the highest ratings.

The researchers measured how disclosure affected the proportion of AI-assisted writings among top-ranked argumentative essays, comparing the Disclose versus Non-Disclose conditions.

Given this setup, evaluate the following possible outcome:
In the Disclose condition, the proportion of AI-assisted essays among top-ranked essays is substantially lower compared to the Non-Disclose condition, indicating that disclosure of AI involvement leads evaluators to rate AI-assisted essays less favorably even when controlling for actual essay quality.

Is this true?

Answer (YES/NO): NO